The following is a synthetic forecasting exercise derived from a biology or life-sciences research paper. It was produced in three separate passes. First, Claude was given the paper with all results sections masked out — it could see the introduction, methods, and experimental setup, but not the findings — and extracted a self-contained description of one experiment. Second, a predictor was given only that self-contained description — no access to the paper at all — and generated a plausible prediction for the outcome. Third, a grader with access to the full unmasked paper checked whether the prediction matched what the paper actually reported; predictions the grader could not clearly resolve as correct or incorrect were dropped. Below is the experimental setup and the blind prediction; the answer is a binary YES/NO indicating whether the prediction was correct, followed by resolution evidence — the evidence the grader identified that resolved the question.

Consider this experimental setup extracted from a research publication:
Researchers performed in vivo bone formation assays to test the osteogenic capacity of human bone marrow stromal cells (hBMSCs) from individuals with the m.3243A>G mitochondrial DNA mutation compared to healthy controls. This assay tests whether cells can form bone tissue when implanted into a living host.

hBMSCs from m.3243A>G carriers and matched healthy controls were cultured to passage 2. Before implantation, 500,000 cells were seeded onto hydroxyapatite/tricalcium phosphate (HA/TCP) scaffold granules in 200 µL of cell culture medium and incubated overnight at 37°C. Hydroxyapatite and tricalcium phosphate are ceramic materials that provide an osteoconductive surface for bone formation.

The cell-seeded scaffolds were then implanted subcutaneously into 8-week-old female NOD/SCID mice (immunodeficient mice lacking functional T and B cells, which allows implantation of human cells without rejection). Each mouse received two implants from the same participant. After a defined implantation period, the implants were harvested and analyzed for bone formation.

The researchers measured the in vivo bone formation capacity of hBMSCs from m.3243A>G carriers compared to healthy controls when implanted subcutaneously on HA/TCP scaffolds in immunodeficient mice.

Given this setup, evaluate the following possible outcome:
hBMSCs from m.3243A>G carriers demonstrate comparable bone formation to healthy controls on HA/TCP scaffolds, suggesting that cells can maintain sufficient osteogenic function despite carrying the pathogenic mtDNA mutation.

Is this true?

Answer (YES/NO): NO